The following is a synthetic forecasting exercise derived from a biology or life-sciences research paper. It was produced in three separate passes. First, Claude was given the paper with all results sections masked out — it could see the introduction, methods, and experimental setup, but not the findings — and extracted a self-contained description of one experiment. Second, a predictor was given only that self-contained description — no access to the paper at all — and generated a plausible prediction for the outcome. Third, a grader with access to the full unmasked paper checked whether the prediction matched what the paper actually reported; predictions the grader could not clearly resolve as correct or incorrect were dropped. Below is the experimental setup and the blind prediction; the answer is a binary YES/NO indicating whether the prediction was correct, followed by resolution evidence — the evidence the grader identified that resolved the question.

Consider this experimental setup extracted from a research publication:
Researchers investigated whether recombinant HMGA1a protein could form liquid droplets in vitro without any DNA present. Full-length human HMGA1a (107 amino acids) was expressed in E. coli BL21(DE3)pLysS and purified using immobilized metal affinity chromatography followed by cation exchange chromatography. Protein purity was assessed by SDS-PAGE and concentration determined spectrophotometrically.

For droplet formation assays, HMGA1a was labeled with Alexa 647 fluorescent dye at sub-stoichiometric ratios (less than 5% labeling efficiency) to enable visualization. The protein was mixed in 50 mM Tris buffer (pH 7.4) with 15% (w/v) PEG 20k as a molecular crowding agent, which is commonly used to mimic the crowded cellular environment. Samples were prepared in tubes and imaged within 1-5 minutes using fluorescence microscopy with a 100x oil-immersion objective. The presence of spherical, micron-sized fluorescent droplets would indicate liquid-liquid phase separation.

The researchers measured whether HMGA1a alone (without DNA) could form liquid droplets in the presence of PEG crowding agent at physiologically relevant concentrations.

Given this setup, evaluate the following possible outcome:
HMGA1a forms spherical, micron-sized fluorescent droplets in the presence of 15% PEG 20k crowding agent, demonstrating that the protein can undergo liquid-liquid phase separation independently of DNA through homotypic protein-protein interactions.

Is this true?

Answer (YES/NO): YES